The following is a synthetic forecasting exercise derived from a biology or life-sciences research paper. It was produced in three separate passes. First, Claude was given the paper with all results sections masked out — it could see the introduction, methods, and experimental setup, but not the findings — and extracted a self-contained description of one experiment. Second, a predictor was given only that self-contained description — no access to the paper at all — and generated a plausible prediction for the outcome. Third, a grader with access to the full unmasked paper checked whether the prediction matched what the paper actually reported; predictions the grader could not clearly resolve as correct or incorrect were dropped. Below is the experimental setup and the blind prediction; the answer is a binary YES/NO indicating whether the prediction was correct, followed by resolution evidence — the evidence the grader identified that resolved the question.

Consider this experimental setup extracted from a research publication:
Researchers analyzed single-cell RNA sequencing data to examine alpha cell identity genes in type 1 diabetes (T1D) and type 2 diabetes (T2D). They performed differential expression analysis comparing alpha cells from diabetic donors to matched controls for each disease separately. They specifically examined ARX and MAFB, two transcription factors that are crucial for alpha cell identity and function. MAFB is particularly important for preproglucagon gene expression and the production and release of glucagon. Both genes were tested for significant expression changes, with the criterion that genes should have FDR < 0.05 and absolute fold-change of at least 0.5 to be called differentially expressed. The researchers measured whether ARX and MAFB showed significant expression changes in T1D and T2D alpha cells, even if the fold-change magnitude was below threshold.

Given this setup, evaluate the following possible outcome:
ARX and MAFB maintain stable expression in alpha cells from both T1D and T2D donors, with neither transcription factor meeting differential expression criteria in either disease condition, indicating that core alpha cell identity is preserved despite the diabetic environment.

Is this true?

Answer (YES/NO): NO